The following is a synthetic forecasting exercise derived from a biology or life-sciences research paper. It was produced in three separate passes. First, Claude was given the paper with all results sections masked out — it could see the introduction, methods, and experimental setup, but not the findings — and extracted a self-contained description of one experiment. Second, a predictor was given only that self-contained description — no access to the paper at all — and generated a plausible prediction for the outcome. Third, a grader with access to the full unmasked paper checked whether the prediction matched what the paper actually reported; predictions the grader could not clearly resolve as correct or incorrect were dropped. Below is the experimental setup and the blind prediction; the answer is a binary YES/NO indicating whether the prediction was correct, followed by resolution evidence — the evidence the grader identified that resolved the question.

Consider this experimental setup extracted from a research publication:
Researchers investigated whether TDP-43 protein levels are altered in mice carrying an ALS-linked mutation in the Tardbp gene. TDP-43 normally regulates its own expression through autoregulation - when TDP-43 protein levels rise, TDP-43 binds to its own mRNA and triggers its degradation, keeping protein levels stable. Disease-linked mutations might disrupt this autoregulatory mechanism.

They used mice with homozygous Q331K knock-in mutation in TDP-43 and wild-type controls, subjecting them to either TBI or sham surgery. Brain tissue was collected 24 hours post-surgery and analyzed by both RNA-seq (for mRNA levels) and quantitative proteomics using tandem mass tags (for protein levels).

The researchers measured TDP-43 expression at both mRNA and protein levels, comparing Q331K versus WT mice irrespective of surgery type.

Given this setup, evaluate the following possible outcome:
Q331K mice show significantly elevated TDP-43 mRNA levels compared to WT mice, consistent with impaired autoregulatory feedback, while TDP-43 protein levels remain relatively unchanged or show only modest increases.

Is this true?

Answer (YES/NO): NO